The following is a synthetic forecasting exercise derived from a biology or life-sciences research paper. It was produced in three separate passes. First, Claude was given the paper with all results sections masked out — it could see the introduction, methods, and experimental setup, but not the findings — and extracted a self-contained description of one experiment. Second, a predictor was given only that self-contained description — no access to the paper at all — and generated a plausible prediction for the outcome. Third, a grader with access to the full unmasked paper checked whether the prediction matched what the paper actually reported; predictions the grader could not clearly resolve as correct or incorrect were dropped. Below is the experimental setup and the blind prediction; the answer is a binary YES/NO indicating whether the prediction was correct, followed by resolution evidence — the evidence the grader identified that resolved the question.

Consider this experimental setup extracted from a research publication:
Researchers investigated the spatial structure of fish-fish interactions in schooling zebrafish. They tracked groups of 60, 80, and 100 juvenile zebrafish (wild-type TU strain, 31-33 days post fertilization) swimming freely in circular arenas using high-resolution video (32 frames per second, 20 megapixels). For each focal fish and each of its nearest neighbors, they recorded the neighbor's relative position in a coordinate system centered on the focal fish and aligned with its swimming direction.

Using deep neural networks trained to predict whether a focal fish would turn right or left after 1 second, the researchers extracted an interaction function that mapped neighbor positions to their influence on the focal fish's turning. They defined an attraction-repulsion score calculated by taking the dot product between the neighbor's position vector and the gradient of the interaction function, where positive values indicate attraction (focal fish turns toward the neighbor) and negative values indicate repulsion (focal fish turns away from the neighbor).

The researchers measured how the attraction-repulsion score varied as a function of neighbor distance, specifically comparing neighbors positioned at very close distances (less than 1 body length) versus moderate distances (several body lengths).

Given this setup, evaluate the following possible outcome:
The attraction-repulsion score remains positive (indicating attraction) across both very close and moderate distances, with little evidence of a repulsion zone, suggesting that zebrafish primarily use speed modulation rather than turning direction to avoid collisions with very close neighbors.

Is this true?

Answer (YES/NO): NO